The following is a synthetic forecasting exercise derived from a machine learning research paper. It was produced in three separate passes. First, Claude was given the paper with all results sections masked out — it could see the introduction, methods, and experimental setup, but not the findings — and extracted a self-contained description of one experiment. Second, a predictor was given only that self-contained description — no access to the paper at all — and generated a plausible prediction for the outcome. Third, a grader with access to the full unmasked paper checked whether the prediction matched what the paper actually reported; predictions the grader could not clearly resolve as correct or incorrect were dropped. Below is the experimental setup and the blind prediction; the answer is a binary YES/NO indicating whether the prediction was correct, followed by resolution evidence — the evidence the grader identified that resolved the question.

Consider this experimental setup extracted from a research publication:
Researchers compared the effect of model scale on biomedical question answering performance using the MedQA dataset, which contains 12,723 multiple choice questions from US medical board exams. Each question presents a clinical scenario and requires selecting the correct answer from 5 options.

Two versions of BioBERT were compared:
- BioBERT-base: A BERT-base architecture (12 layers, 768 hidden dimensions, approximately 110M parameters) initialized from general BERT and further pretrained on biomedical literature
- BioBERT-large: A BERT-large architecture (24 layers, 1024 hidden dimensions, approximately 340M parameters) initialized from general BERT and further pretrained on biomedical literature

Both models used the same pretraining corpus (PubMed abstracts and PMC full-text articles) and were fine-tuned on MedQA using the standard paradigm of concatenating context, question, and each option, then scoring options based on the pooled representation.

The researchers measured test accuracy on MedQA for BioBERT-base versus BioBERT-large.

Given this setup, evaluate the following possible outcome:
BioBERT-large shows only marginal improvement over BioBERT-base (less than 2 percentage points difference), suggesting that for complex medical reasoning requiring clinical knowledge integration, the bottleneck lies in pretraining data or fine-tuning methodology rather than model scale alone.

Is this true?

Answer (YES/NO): NO